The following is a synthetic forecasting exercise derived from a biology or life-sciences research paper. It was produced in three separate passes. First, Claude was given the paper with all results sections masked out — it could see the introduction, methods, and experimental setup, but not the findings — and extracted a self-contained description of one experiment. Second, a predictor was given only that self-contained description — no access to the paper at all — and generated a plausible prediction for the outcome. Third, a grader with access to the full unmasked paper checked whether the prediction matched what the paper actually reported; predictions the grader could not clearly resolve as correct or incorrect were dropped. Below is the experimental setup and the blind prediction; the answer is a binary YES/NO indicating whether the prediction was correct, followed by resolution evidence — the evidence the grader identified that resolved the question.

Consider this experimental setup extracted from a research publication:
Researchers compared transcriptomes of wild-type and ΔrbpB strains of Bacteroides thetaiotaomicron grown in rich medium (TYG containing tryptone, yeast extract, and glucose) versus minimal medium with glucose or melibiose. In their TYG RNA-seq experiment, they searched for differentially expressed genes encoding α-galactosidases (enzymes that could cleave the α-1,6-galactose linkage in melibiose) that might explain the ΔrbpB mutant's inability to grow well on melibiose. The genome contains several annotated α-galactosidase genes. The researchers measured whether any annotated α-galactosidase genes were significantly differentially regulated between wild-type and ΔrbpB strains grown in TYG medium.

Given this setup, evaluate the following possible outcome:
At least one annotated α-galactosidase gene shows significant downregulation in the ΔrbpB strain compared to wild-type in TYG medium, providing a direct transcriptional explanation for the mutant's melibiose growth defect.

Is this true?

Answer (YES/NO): NO